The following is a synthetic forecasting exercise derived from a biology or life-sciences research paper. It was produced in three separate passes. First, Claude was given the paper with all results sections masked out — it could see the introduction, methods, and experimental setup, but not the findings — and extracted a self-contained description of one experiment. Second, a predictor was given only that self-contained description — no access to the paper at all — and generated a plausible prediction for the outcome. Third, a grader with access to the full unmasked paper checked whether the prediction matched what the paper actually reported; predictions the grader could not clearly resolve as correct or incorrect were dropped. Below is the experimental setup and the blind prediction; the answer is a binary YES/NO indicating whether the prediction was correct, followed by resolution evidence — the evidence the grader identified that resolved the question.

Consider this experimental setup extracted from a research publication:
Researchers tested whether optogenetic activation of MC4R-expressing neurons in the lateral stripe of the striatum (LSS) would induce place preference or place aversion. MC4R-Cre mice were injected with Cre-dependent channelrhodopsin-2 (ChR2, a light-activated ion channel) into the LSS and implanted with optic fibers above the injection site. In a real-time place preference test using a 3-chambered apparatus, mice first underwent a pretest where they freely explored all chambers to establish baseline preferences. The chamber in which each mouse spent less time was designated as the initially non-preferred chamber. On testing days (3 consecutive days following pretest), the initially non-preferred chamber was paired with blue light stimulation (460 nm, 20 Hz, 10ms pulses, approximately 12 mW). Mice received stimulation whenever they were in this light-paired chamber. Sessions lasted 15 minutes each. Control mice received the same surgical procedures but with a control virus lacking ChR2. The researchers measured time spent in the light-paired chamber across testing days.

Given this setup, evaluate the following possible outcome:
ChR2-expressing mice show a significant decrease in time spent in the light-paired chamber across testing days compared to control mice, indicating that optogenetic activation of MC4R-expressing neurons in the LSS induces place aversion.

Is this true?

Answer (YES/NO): NO